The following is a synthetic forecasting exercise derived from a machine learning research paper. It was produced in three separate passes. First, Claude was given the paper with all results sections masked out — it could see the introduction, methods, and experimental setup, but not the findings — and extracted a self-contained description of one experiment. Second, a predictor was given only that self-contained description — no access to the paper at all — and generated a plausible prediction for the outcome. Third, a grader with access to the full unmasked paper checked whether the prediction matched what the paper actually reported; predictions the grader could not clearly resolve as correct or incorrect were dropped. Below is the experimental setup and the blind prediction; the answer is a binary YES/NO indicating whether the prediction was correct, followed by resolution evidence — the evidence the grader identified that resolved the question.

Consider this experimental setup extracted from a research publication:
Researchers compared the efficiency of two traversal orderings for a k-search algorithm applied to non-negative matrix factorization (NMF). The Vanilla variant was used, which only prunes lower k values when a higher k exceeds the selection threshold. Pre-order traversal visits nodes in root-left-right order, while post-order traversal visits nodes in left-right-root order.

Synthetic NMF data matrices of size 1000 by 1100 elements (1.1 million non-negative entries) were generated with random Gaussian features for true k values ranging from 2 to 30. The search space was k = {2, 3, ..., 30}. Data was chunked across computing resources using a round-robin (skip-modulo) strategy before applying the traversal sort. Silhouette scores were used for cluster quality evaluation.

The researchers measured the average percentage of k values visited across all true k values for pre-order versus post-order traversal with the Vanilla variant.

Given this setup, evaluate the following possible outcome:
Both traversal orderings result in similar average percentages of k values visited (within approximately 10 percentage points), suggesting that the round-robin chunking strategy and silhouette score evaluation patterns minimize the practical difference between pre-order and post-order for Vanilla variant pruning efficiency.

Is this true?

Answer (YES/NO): NO